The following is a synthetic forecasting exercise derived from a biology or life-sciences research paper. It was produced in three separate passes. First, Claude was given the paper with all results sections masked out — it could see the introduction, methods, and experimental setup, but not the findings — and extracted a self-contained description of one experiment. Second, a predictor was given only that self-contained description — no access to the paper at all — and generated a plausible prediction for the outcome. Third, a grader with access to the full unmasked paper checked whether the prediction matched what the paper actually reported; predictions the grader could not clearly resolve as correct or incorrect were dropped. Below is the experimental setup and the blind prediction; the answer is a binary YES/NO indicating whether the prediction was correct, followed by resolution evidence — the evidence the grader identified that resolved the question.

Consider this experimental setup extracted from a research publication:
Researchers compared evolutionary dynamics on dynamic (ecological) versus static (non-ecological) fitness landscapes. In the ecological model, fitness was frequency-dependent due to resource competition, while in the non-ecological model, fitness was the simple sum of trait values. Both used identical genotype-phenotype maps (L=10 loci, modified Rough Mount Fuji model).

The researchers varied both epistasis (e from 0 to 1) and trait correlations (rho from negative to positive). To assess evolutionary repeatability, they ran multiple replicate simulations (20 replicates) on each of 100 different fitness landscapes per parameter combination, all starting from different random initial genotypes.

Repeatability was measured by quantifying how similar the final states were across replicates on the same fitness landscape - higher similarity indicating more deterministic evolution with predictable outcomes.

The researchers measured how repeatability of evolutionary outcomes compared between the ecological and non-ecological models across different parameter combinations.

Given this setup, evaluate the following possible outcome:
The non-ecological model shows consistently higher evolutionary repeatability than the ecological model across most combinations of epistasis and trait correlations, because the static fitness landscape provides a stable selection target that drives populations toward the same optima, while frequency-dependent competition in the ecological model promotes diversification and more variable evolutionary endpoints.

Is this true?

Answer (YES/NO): NO